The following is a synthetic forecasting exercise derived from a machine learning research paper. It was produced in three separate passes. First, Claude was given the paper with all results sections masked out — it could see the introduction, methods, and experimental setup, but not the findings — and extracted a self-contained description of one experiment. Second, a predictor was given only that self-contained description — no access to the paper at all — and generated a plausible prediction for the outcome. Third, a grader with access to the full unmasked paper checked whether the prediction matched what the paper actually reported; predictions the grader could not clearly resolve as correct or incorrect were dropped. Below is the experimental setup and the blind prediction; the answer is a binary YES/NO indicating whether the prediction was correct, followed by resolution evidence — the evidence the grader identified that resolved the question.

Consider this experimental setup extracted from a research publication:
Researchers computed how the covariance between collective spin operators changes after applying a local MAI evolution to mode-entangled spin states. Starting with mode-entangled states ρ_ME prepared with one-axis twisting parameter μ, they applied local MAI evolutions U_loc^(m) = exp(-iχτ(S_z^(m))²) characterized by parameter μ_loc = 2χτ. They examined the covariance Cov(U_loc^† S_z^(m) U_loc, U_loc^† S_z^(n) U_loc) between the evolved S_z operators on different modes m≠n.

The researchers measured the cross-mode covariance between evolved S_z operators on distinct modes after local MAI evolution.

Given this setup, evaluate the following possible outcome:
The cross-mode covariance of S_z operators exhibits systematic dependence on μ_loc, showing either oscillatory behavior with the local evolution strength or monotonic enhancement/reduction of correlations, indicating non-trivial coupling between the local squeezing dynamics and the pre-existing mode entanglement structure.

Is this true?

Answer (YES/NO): NO